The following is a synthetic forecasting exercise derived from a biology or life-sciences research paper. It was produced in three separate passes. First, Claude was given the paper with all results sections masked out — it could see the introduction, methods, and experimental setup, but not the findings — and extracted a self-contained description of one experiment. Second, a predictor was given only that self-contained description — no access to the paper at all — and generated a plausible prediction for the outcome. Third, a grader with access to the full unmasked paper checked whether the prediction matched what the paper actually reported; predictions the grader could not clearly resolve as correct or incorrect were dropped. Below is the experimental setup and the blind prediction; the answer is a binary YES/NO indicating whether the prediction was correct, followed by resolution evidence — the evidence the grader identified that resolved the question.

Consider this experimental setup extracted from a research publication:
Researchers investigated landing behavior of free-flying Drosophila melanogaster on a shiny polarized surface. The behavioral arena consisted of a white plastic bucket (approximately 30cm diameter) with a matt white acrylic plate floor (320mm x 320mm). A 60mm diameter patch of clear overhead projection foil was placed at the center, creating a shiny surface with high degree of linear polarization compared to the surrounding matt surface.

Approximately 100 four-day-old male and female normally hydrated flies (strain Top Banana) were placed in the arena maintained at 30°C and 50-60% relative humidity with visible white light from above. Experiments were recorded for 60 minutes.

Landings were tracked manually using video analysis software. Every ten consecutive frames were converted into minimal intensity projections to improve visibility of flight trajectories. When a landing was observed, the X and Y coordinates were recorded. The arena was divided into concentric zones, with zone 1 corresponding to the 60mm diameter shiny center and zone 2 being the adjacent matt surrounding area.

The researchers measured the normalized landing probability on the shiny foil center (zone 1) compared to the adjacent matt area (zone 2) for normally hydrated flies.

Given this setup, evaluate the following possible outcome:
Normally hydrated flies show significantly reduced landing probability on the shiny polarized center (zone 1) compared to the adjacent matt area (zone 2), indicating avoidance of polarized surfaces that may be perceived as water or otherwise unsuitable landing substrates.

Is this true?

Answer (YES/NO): YES